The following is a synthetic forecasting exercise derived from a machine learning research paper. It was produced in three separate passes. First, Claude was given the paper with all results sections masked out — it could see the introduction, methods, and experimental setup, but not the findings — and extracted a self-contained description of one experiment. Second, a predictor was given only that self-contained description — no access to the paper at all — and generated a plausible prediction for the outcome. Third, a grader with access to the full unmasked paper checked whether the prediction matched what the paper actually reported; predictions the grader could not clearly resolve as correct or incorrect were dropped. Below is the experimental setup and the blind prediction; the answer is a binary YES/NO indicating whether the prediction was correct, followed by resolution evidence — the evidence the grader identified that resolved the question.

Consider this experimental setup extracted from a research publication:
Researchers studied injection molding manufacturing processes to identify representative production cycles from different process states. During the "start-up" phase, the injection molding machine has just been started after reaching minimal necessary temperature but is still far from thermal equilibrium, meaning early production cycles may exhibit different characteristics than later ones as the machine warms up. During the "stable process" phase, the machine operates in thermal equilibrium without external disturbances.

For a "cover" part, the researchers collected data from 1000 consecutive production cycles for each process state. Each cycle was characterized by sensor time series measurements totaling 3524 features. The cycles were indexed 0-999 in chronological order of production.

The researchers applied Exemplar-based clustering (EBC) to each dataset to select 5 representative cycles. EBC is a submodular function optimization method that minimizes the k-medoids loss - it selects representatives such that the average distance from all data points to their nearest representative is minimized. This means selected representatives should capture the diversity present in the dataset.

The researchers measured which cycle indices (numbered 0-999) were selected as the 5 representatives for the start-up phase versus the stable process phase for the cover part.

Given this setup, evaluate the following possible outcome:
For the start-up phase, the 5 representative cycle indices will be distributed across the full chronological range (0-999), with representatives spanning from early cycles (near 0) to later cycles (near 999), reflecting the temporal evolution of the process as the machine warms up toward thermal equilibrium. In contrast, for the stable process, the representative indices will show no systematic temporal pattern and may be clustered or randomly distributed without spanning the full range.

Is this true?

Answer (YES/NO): NO